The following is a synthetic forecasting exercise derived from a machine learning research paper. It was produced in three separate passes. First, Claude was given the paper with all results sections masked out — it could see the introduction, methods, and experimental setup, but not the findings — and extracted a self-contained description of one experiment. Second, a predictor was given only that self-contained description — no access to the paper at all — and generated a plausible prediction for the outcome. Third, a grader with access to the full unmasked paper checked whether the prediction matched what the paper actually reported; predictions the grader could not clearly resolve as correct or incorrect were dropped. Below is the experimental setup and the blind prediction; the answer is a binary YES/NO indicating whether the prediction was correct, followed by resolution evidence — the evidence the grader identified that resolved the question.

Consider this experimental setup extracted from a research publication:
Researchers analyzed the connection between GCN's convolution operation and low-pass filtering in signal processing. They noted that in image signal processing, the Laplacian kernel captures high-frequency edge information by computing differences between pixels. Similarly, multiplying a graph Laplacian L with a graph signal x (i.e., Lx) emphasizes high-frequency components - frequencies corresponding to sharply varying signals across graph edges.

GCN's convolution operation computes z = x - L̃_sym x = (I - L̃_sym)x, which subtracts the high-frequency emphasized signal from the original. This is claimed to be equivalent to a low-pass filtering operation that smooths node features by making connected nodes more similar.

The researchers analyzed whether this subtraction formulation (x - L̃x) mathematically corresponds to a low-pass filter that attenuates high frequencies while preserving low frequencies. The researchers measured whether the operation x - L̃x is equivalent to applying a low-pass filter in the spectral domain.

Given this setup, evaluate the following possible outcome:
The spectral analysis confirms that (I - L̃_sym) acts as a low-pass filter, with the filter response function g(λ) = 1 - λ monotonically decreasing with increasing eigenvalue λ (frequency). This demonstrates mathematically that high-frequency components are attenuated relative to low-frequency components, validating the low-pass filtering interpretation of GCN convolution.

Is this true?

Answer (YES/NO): YES